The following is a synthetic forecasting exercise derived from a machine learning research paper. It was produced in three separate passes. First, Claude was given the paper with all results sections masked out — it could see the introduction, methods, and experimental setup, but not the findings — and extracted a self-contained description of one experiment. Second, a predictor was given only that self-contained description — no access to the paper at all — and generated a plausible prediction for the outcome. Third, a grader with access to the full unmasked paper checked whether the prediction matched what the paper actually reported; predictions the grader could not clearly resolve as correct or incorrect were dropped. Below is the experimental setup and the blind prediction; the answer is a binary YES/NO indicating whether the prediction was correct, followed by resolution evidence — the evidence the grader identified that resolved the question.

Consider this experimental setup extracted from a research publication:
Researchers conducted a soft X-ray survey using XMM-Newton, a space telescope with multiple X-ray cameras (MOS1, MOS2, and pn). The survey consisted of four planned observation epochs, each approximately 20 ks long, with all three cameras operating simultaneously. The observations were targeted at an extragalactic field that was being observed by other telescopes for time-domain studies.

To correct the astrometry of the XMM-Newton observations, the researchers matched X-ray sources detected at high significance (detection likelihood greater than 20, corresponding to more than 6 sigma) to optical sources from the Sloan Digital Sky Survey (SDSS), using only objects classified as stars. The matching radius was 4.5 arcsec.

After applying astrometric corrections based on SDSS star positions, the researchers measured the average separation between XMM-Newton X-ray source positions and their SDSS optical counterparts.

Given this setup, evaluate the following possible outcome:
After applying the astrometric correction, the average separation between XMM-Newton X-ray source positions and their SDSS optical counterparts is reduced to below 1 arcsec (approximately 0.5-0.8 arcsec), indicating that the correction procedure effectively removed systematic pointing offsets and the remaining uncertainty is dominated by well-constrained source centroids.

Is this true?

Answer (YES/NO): NO